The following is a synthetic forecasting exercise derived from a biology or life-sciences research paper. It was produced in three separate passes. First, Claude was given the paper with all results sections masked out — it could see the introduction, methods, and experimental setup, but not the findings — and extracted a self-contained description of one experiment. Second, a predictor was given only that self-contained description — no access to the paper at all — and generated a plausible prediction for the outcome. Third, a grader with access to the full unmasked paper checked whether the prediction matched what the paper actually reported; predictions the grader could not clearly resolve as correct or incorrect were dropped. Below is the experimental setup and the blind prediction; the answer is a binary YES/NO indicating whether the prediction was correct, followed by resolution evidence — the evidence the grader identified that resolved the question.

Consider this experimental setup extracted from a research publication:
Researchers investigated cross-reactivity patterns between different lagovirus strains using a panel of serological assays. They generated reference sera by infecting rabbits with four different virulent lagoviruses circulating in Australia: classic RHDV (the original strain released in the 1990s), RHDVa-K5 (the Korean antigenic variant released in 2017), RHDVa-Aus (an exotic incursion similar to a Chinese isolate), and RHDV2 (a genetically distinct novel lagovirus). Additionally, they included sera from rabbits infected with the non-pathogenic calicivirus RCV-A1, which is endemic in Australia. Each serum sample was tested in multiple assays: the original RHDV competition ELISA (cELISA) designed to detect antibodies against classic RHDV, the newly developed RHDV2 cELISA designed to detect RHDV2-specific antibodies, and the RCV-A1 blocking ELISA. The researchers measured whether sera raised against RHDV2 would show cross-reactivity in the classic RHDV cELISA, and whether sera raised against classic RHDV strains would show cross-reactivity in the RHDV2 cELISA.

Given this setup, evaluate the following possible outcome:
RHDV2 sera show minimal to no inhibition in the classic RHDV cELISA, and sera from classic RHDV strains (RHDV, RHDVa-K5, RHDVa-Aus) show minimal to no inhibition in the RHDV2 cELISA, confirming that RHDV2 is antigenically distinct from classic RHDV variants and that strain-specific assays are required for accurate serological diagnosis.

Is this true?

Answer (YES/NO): NO